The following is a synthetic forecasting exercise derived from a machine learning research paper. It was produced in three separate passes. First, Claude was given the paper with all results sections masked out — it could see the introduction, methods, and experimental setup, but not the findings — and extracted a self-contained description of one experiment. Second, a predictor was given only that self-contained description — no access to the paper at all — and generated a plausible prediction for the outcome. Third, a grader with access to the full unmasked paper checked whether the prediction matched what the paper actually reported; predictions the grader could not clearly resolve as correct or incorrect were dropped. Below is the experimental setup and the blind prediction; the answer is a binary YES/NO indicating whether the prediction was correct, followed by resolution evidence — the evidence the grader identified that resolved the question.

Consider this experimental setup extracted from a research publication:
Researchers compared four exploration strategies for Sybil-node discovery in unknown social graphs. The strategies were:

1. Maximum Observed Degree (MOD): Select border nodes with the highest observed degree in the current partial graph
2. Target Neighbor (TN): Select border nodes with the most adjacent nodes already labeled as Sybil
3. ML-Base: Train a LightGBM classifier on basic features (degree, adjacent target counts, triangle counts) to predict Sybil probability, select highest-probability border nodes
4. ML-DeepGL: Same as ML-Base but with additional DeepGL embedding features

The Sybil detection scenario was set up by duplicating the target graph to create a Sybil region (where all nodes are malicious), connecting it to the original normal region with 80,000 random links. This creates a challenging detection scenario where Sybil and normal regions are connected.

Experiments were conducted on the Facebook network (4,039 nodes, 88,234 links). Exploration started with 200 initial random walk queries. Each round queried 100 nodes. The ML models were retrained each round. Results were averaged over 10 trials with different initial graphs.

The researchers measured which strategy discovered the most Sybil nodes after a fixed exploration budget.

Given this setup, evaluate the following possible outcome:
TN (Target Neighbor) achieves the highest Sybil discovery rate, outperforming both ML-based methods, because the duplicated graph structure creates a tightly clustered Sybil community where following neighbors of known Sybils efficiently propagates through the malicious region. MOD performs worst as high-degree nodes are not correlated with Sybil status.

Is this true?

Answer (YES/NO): NO